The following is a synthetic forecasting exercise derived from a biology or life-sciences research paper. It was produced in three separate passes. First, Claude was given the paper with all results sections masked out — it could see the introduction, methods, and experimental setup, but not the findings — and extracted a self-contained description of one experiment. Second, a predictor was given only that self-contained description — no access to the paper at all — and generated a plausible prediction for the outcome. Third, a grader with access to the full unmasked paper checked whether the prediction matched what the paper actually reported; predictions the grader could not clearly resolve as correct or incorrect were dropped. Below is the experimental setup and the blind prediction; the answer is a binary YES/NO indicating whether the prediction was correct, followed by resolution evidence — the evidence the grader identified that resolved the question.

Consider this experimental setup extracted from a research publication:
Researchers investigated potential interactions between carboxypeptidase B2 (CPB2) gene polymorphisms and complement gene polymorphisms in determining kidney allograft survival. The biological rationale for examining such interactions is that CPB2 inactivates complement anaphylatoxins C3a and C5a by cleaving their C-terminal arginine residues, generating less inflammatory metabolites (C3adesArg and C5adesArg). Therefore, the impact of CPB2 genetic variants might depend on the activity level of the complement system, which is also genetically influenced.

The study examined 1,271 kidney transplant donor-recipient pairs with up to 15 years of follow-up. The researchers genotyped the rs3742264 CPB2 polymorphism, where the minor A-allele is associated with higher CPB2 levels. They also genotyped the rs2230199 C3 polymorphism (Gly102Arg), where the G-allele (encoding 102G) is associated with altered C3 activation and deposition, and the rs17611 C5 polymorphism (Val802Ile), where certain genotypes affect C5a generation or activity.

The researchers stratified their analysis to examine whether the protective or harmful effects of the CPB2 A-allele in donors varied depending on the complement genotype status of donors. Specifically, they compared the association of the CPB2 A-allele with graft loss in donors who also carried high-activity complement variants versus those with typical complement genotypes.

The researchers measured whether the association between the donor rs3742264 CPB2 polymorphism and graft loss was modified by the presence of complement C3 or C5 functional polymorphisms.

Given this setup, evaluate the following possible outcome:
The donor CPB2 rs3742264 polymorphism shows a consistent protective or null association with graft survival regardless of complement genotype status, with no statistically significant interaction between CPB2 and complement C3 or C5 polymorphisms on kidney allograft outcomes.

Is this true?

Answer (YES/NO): NO